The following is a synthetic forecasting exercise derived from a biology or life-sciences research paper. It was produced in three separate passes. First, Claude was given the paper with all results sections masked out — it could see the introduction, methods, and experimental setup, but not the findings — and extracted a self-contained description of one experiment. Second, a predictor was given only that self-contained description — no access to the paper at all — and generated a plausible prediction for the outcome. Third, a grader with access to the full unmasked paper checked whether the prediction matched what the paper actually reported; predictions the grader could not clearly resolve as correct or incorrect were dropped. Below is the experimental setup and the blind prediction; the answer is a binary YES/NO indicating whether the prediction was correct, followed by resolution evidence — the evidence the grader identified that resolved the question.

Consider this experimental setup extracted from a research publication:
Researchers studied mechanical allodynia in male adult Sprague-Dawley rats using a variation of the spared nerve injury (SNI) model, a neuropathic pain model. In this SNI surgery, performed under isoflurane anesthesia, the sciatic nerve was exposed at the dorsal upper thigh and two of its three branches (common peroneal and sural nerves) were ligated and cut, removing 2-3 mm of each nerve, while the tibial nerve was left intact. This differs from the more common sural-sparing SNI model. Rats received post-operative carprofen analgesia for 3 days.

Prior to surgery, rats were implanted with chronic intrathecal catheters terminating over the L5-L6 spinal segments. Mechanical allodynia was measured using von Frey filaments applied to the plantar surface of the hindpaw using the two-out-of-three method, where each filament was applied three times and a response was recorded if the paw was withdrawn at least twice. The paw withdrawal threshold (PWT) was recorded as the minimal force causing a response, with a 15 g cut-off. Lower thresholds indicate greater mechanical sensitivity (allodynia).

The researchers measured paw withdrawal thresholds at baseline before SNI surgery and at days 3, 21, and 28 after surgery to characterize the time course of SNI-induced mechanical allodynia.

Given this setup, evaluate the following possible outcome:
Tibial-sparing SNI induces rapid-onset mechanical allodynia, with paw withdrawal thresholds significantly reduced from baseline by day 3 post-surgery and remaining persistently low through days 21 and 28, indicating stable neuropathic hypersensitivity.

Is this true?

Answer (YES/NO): NO